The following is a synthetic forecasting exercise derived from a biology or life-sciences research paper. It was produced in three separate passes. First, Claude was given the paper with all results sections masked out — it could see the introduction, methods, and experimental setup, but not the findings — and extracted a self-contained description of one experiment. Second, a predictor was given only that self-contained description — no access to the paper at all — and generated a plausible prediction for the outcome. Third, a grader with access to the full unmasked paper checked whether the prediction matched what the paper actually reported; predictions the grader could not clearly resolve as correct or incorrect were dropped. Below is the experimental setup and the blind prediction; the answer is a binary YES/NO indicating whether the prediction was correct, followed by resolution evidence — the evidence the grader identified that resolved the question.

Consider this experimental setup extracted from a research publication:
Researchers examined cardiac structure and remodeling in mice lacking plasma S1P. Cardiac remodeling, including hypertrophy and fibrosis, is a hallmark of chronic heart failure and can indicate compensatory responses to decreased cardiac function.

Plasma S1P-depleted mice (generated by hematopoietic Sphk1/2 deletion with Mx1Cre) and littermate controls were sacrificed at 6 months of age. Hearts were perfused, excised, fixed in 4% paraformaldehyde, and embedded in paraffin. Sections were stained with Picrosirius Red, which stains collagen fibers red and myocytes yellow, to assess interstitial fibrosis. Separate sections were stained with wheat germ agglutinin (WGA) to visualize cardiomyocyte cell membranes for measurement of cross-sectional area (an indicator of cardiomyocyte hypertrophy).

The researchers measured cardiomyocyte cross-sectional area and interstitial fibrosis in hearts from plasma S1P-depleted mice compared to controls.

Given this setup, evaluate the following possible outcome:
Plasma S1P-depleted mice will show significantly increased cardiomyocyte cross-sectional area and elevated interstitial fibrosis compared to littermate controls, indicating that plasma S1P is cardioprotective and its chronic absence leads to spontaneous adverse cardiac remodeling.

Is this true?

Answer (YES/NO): NO